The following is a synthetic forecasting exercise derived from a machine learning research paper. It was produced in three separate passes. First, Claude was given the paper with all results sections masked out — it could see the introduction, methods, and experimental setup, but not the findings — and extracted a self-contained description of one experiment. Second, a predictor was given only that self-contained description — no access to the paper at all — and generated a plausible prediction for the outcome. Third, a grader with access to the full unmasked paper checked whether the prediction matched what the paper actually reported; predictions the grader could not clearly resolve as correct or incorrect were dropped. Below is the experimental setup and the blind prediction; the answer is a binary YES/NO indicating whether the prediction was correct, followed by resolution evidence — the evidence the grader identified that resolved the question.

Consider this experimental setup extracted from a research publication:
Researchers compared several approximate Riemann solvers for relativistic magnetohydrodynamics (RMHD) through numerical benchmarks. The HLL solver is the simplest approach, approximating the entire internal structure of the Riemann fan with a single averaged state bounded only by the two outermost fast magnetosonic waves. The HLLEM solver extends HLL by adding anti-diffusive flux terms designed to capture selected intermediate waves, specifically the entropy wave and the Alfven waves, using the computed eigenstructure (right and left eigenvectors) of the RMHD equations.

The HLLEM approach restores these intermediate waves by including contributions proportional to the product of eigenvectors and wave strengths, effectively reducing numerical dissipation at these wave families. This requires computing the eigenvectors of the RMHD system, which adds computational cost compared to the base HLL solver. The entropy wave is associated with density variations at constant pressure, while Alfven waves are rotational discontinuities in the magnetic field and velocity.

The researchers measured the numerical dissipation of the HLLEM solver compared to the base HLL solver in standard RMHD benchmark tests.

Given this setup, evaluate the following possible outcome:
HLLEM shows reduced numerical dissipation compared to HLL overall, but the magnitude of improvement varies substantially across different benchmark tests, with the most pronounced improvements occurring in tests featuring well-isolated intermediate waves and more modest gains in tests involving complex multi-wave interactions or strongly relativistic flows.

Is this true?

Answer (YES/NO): NO